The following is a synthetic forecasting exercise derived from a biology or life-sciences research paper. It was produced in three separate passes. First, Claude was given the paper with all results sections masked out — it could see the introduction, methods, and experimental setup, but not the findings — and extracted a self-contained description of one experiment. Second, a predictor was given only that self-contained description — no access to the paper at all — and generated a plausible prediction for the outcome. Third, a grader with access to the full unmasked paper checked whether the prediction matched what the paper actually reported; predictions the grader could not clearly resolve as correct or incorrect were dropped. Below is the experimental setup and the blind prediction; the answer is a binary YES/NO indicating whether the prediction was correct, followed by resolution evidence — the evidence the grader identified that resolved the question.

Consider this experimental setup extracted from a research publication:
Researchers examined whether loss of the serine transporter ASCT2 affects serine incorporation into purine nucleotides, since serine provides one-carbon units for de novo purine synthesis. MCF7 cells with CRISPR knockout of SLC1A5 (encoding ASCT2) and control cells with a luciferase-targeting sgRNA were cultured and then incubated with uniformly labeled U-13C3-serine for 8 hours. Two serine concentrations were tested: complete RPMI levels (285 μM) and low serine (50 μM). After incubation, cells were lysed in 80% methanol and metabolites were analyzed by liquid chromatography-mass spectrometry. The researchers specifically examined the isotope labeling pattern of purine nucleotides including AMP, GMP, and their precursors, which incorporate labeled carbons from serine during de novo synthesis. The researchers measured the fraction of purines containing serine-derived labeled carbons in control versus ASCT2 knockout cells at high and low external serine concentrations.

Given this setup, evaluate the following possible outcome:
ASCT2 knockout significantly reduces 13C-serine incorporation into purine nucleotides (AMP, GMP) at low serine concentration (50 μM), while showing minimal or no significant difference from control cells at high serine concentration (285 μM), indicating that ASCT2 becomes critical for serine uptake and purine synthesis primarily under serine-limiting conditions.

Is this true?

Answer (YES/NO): YES